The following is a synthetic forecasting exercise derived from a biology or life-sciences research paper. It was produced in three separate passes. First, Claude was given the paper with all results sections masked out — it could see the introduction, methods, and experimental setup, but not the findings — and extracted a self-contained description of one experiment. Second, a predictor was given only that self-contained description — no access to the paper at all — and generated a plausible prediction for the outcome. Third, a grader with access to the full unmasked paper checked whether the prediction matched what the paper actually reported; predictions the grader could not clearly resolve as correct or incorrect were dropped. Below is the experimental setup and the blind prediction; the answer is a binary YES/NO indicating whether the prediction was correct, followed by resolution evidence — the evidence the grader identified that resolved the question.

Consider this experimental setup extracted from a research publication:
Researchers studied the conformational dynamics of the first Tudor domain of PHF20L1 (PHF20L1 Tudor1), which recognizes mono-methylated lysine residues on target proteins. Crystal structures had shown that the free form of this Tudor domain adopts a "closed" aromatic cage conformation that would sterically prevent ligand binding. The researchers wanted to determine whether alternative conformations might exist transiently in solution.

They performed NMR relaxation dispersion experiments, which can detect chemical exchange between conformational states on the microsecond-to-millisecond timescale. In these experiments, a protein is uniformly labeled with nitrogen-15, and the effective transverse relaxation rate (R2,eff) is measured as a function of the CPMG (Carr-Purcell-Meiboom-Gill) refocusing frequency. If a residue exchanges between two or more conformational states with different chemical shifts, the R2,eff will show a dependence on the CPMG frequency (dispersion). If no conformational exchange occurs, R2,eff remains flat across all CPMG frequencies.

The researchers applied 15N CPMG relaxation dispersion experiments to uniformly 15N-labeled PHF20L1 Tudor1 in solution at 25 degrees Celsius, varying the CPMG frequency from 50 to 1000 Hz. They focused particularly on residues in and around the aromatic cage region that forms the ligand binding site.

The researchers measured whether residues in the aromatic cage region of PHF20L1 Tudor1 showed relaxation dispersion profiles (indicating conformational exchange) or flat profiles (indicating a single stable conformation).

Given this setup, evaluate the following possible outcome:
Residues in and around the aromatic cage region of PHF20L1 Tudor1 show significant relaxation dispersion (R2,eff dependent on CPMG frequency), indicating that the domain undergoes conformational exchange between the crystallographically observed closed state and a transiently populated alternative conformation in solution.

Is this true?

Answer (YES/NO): YES